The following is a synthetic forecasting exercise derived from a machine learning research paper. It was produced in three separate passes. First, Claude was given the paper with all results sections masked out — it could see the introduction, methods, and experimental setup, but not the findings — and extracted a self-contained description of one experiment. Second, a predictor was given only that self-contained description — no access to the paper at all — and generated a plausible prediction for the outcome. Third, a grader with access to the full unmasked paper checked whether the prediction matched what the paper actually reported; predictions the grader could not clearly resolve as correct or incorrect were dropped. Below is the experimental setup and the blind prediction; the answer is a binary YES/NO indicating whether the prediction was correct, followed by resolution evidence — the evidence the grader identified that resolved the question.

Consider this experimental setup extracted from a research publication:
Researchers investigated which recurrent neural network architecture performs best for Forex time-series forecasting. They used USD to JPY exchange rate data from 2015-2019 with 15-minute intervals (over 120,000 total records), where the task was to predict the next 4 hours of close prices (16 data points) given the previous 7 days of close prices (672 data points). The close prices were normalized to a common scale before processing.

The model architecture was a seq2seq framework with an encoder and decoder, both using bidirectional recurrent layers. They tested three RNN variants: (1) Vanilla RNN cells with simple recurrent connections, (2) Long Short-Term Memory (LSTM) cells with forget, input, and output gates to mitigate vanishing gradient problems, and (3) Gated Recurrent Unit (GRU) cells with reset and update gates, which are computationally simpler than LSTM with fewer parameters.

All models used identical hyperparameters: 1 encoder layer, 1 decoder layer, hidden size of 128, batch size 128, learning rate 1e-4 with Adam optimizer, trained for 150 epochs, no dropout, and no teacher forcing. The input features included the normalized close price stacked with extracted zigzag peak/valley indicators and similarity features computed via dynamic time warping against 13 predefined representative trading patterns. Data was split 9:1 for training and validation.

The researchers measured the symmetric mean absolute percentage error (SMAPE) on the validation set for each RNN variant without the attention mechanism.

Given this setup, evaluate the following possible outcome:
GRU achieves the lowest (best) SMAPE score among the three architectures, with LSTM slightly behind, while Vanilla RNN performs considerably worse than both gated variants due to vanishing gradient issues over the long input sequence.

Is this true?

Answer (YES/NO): YES